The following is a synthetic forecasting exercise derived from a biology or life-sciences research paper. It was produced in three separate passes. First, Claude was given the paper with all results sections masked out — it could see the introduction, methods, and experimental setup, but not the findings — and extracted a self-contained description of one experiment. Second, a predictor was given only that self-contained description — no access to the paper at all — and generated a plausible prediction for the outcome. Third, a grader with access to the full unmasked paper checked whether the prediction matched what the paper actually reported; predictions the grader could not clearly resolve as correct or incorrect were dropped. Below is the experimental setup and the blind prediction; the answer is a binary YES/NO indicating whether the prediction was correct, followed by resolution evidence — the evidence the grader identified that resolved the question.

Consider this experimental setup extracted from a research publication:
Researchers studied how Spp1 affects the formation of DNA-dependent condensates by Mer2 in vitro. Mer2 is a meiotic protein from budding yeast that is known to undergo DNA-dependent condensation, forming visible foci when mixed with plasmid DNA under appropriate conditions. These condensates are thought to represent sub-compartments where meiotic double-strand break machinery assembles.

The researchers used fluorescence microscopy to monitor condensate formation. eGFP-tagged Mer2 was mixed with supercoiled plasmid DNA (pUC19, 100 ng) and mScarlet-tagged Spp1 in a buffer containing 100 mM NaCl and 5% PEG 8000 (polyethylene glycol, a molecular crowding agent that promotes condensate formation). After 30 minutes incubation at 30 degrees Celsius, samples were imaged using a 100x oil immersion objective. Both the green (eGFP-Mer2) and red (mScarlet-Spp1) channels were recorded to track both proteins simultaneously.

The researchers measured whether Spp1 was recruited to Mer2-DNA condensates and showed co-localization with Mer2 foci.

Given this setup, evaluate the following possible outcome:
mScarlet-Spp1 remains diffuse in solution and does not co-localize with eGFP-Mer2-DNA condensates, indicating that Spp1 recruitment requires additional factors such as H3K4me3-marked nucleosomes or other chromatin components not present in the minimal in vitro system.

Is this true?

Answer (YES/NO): NO